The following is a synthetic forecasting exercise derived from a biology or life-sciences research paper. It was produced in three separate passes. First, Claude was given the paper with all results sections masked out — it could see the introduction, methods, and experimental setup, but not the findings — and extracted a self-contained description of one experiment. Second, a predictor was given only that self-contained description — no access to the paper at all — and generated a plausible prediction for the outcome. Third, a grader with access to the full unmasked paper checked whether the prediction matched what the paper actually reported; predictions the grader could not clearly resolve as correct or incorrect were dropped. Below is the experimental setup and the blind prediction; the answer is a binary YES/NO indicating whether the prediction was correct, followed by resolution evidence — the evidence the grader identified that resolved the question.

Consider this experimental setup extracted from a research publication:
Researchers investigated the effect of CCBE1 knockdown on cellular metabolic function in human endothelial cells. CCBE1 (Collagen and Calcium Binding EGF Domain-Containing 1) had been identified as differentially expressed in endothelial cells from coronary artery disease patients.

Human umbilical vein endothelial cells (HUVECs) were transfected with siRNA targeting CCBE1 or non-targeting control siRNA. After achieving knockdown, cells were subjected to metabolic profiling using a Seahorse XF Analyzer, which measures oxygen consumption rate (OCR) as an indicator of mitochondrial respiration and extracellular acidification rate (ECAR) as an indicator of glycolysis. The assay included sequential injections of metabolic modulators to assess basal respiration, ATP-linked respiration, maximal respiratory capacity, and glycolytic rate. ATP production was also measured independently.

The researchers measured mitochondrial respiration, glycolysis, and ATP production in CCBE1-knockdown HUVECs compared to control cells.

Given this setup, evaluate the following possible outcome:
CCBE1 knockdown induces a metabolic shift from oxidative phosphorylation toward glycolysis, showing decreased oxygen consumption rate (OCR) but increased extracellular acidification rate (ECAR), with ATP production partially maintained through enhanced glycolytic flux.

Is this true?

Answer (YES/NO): NO